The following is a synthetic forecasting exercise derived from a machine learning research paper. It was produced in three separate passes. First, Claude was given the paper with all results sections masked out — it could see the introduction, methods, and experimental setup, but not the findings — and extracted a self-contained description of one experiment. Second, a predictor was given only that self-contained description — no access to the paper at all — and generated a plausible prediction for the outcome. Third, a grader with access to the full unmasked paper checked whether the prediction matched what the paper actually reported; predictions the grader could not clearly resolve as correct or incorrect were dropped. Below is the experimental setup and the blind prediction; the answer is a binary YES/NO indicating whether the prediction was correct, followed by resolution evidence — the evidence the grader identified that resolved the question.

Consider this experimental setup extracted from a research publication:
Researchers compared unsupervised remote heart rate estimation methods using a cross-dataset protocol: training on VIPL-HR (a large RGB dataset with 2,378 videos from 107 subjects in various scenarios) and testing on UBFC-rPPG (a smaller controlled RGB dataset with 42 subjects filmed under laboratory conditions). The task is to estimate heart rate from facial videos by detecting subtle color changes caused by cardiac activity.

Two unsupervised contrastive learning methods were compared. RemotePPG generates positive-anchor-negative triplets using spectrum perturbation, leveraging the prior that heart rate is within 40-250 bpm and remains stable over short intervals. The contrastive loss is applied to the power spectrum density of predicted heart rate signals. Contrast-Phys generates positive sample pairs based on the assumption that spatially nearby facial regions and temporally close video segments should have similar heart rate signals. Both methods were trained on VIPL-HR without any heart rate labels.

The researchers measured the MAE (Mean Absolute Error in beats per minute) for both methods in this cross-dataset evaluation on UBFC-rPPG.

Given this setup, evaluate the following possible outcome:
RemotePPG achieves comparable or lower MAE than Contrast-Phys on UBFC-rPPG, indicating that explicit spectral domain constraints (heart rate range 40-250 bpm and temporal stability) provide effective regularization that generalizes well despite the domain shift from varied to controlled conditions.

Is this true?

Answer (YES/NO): NO